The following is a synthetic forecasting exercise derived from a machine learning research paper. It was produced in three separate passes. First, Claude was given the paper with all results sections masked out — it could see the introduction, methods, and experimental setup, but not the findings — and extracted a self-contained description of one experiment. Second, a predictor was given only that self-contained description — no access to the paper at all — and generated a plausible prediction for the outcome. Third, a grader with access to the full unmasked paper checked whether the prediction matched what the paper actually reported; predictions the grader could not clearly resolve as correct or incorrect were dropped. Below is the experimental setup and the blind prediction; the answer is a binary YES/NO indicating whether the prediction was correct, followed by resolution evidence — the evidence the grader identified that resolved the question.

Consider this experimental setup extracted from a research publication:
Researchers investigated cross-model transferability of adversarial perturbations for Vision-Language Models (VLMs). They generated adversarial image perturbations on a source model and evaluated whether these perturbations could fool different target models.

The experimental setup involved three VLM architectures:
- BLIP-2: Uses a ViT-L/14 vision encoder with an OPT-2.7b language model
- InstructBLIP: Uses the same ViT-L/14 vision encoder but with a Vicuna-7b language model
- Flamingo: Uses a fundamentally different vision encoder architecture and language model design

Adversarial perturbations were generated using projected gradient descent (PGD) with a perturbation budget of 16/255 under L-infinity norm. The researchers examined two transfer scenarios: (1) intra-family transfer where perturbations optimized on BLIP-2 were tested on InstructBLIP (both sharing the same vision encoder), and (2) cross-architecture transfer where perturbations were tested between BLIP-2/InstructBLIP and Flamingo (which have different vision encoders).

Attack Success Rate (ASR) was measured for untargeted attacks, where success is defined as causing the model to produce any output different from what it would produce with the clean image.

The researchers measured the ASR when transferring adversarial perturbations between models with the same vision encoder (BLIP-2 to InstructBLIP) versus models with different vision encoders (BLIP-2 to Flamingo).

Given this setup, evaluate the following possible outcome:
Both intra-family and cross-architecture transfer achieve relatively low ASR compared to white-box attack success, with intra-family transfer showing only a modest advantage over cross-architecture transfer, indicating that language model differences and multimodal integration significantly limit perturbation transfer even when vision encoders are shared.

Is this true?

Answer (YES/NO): NO